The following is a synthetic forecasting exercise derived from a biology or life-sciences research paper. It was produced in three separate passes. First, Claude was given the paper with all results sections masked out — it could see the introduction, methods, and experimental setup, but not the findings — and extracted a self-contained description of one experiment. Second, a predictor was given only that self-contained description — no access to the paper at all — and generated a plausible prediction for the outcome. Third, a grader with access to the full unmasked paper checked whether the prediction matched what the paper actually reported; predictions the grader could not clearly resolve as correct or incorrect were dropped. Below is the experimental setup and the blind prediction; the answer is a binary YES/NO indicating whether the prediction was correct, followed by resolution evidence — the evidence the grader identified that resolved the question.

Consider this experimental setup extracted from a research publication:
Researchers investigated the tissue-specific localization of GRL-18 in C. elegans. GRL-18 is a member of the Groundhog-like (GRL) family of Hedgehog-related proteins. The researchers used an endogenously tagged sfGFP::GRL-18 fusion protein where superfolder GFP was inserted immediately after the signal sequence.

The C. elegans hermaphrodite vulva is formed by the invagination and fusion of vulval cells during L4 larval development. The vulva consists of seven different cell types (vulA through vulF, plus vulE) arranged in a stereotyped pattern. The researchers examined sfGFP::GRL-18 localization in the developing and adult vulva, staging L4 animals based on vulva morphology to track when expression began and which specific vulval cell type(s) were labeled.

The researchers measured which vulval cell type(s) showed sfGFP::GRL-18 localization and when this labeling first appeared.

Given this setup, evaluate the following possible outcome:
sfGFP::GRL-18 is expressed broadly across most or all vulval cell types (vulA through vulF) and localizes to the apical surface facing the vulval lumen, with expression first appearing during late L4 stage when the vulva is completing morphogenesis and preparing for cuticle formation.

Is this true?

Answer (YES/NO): NO